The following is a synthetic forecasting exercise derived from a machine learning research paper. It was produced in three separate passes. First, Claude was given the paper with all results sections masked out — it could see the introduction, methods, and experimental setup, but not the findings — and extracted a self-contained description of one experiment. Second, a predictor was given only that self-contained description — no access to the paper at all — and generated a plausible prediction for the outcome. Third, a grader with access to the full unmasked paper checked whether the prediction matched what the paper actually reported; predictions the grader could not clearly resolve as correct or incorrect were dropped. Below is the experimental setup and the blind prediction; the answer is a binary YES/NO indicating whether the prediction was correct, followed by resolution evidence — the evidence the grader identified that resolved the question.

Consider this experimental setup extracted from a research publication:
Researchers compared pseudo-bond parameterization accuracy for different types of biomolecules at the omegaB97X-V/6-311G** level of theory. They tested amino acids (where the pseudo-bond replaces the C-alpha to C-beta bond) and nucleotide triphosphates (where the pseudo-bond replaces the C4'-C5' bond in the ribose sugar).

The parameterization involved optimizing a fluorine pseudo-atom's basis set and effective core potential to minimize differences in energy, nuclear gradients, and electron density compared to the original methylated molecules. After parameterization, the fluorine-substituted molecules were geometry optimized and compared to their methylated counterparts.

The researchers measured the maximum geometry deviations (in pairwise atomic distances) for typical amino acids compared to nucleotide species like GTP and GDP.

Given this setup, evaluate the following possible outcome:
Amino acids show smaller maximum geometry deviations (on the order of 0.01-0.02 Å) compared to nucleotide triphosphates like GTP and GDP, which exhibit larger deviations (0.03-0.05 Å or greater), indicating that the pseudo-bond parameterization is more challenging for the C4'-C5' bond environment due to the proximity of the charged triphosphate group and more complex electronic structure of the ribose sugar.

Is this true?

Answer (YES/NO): NO